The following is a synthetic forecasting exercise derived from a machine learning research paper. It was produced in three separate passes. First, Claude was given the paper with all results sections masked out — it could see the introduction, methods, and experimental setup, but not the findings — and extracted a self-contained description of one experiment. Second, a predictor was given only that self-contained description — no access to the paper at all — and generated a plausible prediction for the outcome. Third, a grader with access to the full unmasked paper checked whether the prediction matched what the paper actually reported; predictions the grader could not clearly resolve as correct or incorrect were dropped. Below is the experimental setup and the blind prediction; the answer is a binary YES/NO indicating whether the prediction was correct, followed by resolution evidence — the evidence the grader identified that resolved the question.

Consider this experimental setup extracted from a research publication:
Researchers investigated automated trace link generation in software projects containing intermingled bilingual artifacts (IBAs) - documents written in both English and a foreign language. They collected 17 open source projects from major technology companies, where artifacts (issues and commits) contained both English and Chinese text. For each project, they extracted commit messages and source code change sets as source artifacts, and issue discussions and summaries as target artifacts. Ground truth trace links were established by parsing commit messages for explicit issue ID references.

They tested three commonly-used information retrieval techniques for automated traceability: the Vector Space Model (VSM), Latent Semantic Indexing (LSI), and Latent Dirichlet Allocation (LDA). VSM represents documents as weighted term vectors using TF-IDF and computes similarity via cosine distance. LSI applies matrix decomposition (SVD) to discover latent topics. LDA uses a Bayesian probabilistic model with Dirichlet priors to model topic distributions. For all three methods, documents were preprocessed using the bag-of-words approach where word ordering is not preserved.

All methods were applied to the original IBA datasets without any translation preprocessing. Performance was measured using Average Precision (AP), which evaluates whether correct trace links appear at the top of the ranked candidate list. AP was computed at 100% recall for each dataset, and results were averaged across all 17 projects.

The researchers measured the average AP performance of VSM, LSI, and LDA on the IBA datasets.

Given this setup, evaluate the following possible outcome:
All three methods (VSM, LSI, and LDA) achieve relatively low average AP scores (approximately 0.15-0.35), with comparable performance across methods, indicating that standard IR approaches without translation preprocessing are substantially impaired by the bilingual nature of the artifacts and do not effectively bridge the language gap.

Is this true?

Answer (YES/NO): NO